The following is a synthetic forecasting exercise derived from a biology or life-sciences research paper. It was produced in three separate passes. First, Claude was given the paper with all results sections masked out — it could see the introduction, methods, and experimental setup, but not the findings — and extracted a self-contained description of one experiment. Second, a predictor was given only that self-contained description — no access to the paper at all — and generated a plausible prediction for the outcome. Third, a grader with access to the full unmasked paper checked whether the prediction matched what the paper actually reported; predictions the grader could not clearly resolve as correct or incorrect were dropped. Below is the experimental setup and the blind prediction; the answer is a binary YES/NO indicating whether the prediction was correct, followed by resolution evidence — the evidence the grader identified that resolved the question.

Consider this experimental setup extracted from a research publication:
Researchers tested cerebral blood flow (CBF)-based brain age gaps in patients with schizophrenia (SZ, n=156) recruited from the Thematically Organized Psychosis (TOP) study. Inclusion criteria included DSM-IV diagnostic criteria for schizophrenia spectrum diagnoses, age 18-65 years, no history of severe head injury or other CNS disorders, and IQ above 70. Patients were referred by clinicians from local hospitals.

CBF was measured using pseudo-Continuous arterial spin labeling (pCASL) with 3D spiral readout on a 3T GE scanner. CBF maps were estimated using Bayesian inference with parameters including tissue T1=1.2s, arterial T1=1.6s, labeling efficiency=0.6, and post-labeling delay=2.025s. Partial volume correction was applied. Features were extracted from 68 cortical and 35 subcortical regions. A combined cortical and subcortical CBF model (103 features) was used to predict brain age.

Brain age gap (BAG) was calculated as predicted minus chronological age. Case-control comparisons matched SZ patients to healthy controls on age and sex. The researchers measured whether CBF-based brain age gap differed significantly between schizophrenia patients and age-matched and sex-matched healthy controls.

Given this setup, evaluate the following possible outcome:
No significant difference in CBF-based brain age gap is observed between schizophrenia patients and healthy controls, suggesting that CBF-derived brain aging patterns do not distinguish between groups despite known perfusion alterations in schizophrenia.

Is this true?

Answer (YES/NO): NO